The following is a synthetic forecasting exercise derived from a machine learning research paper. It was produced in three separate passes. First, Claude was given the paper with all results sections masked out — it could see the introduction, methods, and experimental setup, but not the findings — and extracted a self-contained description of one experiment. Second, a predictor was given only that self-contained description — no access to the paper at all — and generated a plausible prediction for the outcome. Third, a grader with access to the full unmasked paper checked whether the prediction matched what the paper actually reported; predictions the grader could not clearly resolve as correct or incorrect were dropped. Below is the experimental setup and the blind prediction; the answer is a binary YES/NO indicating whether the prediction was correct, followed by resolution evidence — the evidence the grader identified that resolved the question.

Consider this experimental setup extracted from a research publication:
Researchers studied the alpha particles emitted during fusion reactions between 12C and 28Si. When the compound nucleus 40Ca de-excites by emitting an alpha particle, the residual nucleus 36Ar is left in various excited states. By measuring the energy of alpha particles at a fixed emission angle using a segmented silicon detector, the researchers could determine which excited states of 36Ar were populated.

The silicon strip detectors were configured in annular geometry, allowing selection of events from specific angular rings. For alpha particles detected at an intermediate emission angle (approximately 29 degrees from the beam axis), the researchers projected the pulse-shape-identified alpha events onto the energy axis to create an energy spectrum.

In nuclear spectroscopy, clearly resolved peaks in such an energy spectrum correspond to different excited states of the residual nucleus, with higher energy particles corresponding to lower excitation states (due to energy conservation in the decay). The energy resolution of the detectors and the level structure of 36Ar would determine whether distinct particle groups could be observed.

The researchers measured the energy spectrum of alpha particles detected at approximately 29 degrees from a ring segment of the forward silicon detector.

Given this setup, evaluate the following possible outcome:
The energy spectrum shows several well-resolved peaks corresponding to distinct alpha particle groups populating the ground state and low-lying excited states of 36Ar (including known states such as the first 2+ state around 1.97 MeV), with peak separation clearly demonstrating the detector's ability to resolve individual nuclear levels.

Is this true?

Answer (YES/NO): YES